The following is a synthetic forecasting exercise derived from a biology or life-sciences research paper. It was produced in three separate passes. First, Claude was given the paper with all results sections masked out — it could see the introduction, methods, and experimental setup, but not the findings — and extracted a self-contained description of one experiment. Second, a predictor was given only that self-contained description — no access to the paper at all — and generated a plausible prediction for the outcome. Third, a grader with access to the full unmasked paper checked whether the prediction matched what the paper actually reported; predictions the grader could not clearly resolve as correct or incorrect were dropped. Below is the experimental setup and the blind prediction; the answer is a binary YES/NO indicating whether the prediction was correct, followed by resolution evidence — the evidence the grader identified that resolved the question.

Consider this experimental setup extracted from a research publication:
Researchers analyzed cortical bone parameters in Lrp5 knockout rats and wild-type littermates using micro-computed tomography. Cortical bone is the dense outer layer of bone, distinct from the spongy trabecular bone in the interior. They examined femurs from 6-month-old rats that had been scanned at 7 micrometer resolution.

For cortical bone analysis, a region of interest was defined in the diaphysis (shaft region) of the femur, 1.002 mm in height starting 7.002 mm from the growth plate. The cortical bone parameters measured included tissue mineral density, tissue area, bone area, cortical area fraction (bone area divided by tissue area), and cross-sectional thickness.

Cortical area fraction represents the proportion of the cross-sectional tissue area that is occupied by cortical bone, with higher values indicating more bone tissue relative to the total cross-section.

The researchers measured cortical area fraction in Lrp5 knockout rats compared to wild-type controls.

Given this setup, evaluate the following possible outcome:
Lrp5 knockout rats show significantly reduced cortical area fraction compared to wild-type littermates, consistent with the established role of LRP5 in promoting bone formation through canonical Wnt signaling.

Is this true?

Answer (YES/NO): NO